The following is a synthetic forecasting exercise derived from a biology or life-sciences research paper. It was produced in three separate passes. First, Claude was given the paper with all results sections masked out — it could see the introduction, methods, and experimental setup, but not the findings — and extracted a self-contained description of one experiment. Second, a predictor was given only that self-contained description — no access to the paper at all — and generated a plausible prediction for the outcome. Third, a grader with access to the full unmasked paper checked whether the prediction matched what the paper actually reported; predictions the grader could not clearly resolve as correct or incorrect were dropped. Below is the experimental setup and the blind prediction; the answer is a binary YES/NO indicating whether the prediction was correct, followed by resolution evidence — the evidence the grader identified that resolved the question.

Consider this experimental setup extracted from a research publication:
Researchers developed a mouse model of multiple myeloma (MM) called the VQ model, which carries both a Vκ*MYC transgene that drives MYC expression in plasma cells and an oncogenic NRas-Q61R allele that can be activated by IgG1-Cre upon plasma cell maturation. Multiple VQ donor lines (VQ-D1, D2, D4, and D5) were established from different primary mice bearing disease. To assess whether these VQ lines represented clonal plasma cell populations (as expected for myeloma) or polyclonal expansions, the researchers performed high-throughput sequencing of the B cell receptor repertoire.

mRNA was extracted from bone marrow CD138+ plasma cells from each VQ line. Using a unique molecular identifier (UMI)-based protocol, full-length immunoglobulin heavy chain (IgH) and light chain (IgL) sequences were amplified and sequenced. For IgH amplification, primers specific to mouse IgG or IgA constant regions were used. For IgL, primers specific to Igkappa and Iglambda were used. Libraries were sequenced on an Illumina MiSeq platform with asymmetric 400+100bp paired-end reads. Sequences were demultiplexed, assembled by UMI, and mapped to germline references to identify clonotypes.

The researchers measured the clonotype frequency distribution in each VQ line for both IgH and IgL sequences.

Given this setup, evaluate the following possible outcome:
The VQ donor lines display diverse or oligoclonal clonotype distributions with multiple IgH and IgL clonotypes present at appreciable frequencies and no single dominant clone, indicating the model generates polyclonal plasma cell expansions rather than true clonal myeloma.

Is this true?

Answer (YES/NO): NO